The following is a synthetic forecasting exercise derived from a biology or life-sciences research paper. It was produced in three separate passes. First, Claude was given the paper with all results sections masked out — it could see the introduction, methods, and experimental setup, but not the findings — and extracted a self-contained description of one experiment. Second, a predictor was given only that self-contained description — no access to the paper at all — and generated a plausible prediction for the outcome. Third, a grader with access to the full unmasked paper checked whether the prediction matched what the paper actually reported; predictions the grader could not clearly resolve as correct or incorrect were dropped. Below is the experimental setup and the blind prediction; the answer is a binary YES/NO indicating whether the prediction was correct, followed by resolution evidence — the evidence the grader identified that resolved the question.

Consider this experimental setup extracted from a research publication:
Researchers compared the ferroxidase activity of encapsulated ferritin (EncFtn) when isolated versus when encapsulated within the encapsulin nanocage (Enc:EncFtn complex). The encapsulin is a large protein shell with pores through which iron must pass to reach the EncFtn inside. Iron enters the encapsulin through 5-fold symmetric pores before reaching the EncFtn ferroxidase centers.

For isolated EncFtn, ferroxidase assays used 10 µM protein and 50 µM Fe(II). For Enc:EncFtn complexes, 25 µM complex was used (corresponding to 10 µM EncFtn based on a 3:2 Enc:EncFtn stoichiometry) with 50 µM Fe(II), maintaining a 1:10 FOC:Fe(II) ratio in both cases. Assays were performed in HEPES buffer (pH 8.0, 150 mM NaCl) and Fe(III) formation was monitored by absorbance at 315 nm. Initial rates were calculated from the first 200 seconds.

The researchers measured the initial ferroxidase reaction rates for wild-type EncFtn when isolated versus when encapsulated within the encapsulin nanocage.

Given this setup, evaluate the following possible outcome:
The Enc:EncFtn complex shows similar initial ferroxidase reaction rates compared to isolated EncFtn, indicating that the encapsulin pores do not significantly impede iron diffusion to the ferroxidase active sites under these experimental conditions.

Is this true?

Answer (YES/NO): NO